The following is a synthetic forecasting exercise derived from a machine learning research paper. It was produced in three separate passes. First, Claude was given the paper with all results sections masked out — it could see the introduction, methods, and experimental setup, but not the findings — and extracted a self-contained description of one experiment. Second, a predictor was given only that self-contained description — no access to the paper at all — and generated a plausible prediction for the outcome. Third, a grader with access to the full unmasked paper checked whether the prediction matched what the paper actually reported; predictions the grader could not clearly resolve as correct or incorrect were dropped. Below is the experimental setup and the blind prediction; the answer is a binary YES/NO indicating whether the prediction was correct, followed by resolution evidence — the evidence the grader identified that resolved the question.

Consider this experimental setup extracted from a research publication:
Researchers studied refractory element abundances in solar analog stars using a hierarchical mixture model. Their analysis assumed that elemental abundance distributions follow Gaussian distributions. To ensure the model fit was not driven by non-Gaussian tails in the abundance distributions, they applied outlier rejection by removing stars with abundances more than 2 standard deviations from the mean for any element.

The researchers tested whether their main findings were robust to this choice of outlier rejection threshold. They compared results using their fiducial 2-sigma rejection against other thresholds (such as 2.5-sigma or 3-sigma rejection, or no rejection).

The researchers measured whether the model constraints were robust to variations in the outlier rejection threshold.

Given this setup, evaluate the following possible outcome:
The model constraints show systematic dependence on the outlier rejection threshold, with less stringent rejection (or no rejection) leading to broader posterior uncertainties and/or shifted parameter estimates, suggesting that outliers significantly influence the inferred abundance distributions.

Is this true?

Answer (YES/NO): NO